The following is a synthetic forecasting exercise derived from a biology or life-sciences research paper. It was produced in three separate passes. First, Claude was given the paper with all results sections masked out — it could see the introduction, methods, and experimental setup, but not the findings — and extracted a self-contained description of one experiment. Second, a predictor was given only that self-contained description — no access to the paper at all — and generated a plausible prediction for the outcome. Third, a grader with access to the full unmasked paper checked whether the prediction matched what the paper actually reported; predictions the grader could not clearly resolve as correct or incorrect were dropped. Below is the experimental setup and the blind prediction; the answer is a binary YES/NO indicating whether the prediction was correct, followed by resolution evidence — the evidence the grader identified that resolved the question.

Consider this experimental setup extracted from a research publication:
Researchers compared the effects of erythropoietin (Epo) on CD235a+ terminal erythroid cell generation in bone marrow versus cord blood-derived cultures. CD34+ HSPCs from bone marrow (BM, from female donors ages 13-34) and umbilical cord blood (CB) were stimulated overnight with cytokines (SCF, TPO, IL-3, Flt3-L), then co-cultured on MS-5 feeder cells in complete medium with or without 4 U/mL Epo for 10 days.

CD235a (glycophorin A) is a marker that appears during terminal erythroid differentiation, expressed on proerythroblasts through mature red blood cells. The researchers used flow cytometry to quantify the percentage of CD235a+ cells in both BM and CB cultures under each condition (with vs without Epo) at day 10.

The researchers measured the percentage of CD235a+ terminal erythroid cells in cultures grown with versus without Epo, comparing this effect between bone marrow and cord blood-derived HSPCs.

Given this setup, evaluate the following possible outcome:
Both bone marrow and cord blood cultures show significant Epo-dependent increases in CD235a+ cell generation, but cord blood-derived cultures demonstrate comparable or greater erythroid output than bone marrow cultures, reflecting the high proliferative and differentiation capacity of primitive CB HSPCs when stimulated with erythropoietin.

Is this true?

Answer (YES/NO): NO